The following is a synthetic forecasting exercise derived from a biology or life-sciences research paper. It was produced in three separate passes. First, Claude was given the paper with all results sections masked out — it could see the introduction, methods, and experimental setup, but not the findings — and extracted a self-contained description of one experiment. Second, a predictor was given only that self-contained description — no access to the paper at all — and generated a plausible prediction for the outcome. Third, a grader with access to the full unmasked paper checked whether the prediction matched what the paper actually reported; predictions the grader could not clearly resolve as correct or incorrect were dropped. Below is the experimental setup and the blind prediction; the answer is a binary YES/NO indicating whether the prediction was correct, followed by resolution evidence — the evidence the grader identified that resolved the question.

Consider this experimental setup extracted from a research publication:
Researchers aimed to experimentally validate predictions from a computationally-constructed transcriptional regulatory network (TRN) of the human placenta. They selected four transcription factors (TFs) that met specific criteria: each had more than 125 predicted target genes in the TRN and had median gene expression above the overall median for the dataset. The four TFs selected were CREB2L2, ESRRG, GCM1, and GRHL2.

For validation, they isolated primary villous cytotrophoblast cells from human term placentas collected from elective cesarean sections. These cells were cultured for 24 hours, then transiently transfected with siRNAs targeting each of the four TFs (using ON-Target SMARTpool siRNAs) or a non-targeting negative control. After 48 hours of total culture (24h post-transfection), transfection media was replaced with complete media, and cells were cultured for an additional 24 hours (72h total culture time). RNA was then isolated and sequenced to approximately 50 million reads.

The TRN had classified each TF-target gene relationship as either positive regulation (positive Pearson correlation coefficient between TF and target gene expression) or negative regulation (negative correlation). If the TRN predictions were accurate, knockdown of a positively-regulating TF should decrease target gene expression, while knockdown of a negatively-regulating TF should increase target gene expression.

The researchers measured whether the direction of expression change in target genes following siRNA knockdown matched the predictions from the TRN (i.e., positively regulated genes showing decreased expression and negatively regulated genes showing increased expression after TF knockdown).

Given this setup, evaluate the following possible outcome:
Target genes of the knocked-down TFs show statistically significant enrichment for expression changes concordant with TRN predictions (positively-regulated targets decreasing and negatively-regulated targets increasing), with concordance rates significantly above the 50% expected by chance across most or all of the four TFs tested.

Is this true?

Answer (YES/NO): YES